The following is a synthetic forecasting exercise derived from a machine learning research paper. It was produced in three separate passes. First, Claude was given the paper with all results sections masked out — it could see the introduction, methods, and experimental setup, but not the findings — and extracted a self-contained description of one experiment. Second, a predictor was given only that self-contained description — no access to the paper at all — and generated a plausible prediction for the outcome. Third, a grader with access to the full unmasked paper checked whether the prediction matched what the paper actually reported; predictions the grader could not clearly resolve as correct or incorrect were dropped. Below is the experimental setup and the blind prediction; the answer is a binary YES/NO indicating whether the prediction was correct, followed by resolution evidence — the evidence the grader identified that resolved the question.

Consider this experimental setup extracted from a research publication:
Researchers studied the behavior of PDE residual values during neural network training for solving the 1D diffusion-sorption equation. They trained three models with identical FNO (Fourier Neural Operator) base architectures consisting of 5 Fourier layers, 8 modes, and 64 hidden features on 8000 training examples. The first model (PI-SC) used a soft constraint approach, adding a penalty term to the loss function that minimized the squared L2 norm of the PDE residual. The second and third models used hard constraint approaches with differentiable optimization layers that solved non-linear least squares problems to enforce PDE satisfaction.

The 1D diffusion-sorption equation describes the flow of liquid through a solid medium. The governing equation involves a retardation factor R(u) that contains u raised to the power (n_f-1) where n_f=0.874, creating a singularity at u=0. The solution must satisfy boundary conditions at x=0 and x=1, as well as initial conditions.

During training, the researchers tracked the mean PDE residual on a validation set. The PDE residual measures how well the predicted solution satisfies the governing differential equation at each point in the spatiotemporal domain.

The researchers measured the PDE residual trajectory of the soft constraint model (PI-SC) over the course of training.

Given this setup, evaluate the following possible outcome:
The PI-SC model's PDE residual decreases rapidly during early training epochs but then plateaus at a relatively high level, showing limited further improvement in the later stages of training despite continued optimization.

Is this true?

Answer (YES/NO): NO